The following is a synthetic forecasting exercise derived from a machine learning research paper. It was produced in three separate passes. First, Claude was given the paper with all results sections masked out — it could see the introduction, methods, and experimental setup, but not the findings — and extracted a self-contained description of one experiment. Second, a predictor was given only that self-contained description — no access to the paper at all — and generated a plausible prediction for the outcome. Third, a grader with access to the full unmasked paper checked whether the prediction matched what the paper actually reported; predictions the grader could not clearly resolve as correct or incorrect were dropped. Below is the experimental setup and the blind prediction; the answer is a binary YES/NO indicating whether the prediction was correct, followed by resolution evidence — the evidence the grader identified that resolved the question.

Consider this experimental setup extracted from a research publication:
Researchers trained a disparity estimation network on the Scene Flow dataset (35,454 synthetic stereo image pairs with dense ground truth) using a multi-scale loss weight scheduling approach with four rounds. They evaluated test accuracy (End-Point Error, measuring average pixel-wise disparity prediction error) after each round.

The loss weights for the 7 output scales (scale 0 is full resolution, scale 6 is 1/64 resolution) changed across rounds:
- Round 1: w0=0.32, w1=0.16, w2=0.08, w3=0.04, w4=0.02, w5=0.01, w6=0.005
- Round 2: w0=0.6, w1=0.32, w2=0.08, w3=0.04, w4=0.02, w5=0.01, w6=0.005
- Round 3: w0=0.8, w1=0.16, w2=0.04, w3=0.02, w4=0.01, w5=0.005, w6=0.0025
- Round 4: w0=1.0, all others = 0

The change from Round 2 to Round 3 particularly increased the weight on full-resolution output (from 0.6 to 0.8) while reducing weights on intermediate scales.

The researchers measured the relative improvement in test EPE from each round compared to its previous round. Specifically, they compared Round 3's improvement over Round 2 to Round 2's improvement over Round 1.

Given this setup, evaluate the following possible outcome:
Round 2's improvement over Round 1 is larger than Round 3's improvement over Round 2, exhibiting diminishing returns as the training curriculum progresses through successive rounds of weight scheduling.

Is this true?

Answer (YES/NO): NO